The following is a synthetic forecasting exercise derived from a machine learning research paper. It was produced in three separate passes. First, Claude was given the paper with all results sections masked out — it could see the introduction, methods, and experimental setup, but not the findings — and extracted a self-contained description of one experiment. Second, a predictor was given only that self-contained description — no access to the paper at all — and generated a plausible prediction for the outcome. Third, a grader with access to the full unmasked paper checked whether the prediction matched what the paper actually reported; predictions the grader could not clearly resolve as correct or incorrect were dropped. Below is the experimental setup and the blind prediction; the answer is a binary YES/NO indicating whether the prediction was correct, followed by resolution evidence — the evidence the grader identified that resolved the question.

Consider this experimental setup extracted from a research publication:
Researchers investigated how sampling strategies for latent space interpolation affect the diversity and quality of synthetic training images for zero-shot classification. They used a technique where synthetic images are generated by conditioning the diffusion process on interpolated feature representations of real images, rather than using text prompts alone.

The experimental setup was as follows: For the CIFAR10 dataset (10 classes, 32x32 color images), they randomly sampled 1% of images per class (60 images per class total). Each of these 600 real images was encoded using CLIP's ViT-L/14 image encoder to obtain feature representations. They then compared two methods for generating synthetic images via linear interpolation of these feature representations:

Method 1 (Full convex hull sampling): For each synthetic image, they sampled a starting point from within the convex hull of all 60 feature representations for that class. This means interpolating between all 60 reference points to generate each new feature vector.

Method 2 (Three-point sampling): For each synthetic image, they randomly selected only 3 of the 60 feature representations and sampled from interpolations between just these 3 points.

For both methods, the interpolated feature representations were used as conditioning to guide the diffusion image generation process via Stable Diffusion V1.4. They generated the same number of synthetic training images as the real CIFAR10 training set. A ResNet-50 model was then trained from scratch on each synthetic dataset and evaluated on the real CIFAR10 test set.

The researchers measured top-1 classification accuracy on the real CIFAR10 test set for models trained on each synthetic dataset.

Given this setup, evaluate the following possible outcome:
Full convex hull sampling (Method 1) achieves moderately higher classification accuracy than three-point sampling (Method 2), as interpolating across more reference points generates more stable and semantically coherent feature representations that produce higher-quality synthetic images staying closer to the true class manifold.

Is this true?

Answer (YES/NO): NO